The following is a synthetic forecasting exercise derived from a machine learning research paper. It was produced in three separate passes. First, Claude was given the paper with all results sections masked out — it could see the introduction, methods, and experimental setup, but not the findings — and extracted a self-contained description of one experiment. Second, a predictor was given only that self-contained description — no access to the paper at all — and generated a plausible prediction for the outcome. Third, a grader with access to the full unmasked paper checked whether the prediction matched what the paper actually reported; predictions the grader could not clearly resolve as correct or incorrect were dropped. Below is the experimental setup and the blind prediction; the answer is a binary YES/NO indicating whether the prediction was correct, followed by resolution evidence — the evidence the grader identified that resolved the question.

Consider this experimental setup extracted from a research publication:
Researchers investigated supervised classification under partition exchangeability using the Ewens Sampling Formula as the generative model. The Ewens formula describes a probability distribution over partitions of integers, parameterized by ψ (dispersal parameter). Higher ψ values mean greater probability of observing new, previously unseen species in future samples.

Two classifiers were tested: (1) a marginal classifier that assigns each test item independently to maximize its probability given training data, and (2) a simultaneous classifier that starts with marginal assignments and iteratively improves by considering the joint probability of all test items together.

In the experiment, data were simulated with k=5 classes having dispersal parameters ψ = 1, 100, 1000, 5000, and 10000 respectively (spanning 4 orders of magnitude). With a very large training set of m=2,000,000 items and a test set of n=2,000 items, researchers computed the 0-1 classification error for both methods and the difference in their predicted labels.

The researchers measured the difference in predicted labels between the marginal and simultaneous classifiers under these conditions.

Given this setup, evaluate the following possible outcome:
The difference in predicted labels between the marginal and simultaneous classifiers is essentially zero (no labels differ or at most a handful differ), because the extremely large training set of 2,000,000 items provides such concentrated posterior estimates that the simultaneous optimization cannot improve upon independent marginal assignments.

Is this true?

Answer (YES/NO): NO